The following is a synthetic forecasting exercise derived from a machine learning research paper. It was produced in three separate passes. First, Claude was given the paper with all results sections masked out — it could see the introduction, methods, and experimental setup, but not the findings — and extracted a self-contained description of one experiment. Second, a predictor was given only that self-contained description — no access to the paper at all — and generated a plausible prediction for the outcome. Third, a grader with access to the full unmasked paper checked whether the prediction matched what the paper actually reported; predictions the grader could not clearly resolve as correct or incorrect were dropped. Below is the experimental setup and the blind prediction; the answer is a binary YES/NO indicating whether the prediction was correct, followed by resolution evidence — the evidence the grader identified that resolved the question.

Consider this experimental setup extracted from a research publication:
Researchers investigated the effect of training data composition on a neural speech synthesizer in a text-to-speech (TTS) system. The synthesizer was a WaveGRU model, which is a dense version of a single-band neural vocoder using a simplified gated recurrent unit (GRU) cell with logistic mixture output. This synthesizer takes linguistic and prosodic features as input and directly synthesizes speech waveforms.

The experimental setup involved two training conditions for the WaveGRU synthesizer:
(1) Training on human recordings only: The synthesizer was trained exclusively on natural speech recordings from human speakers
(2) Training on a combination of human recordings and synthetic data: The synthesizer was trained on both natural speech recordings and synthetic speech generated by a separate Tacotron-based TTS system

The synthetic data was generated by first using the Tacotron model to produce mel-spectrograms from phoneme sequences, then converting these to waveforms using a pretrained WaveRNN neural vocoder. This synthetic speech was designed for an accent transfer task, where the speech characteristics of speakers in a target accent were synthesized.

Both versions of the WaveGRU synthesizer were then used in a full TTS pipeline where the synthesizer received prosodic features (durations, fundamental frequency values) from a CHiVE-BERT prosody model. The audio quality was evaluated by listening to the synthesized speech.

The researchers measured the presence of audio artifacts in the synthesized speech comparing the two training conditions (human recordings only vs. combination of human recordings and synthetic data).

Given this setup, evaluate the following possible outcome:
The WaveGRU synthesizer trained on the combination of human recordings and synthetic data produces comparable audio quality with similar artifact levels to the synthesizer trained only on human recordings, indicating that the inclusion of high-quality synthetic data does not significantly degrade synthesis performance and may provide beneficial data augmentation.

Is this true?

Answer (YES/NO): NO